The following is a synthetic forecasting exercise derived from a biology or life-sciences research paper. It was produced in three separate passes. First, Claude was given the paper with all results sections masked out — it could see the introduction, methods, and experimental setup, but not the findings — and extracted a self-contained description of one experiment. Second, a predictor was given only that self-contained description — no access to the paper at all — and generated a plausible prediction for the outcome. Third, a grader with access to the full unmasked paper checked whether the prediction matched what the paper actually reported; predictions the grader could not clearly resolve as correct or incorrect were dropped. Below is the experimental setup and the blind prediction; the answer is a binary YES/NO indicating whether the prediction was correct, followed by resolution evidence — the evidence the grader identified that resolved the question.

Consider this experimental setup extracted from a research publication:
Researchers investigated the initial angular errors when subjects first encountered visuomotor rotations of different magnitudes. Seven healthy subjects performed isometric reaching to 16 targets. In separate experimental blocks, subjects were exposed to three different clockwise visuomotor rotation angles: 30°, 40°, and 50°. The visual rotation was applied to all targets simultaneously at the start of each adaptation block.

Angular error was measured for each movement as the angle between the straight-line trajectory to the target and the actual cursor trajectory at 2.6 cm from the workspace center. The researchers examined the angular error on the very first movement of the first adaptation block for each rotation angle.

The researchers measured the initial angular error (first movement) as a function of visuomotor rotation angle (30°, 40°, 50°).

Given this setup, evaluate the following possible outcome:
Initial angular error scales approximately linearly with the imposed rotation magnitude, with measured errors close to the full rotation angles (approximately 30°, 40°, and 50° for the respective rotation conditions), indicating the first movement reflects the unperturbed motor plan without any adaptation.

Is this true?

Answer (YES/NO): NO